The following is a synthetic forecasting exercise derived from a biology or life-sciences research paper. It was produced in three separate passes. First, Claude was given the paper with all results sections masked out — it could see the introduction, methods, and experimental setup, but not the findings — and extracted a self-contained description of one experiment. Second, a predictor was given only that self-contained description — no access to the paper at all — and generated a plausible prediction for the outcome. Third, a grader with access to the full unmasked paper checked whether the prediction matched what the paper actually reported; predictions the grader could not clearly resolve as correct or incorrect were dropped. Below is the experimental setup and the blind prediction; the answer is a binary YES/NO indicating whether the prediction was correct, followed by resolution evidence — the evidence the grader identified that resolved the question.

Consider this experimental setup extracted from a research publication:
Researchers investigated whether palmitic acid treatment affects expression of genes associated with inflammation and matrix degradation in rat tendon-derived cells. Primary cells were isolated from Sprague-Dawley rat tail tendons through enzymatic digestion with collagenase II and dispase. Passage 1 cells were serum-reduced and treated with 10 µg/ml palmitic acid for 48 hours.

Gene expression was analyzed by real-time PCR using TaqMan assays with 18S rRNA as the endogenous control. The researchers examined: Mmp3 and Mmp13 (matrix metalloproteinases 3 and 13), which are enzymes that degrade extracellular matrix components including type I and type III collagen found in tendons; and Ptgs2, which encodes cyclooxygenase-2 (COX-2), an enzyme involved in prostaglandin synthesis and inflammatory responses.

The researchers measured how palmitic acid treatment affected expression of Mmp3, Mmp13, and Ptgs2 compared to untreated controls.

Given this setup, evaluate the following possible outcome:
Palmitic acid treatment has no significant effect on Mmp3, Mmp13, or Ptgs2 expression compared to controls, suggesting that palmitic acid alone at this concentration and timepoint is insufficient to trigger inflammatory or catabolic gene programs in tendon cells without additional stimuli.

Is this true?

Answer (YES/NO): NO